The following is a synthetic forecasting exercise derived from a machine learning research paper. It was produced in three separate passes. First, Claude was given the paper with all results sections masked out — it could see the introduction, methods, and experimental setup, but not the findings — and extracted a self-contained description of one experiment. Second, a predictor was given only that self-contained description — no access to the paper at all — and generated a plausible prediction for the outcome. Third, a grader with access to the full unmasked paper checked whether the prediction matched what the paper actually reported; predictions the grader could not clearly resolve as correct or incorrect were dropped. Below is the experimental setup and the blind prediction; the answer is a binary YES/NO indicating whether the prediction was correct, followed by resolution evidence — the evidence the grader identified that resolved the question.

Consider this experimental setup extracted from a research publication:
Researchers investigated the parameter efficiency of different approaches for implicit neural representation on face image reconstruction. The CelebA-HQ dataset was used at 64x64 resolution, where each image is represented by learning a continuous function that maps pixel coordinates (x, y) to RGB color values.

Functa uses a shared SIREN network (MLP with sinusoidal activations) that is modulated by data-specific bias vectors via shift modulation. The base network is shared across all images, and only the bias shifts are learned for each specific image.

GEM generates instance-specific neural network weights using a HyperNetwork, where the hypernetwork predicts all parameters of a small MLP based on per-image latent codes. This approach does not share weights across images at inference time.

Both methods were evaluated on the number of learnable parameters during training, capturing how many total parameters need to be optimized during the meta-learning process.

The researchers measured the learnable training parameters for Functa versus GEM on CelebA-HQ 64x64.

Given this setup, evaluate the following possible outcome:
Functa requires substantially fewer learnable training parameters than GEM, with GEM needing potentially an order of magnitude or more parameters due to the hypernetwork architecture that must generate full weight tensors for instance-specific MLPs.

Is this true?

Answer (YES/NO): YES